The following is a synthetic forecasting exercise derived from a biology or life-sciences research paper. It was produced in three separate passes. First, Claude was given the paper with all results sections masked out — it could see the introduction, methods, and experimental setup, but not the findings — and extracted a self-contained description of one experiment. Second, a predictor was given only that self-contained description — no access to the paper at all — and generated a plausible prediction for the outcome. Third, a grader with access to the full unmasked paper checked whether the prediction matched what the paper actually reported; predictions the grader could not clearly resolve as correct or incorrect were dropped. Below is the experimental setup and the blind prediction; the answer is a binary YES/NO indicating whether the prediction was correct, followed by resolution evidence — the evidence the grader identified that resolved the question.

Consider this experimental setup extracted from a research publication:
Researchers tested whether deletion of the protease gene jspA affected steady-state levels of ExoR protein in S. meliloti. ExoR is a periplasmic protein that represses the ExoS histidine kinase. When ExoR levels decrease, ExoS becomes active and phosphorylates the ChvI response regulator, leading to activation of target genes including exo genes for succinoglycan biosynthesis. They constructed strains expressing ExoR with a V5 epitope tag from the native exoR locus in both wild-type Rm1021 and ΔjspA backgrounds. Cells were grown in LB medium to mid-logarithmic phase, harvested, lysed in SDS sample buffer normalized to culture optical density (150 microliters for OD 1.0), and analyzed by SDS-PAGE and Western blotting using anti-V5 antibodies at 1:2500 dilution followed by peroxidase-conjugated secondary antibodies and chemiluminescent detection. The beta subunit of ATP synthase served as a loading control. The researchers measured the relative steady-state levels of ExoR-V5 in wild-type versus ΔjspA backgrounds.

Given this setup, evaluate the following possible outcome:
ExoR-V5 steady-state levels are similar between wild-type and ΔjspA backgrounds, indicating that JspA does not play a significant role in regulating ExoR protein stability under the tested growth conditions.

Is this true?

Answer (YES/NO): NO